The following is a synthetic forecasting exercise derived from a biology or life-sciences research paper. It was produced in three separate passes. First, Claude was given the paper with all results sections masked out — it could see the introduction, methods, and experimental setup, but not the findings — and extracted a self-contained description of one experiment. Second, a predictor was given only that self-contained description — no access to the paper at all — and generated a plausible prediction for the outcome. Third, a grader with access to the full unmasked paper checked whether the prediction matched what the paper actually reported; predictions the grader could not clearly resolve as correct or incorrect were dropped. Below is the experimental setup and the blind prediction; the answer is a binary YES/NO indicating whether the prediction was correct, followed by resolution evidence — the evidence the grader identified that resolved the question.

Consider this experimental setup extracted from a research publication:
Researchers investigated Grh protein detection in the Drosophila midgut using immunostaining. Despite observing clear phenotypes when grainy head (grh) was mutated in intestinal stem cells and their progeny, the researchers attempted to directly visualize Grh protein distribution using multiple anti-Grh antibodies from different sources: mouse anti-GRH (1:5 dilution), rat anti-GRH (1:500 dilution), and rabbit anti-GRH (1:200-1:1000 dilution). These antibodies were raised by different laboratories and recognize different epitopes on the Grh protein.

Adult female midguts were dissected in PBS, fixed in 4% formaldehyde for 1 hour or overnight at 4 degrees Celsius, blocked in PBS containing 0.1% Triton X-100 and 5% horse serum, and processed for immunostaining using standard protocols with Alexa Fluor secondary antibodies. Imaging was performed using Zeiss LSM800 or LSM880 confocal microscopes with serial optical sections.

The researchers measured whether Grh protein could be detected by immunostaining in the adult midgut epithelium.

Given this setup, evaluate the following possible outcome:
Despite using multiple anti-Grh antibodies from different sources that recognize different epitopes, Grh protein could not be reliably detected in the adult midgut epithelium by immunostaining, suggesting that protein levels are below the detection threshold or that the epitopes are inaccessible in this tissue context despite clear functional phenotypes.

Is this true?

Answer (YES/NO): YES